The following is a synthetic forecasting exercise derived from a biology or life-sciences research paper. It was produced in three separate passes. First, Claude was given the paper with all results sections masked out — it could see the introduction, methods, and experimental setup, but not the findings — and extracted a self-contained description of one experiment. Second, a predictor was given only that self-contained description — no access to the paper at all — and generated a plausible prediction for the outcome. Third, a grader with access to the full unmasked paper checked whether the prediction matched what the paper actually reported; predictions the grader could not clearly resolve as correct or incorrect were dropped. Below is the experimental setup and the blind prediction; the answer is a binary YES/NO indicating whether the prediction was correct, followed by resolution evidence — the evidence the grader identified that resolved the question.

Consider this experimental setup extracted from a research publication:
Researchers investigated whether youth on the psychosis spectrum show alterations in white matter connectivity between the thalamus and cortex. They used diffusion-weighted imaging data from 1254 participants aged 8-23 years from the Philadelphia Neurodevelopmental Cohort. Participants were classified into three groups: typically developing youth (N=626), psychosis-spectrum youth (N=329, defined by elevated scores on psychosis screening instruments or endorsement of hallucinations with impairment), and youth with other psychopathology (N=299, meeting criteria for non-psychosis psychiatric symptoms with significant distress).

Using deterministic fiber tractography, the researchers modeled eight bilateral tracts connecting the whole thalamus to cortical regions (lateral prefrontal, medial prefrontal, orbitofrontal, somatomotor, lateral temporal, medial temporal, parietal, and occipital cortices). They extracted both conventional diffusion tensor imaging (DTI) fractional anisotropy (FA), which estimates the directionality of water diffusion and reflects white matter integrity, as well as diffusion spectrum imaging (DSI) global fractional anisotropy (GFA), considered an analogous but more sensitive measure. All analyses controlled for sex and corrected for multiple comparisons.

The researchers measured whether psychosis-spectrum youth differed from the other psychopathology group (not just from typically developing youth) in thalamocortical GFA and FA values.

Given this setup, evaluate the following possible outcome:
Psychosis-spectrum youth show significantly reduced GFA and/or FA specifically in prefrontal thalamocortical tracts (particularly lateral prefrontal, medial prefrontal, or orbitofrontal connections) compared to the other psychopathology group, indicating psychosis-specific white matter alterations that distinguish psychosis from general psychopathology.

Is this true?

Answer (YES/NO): NO